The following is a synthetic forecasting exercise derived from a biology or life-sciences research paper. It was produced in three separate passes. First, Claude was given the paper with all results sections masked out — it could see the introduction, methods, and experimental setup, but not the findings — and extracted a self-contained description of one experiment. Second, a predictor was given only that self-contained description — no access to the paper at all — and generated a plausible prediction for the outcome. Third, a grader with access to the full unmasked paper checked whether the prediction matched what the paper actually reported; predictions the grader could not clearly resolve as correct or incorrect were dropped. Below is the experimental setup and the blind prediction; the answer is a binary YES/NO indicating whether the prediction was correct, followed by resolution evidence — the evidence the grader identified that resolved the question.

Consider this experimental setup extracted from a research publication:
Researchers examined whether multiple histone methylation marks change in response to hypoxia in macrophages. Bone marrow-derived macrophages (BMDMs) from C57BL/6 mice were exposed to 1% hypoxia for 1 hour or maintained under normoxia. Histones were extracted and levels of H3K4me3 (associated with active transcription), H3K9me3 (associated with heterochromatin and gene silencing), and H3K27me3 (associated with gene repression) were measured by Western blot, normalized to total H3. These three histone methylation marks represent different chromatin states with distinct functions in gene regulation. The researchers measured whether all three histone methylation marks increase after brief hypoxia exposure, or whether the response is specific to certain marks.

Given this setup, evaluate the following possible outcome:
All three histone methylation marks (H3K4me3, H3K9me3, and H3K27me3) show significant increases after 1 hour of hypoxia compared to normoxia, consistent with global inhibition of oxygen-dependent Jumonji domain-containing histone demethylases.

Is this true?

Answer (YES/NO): YES